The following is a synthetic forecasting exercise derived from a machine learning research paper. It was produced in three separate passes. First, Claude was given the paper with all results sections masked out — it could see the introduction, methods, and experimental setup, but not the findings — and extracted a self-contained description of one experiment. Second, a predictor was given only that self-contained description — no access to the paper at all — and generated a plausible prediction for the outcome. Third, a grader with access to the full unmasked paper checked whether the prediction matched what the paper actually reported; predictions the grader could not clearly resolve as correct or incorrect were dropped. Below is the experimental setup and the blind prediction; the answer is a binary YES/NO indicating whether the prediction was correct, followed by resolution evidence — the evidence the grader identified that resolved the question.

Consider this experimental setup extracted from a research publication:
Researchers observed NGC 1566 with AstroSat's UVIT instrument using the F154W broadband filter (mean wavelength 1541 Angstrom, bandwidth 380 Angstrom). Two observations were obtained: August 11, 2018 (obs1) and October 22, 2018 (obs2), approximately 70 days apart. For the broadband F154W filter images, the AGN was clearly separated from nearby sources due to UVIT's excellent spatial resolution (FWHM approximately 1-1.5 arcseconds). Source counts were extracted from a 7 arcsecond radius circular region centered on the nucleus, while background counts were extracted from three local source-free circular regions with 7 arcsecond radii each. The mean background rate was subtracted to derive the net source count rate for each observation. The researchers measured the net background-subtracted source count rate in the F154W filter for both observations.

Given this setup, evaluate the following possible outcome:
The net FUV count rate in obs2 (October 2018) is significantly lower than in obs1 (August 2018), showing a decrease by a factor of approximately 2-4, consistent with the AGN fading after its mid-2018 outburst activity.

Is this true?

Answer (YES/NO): YES